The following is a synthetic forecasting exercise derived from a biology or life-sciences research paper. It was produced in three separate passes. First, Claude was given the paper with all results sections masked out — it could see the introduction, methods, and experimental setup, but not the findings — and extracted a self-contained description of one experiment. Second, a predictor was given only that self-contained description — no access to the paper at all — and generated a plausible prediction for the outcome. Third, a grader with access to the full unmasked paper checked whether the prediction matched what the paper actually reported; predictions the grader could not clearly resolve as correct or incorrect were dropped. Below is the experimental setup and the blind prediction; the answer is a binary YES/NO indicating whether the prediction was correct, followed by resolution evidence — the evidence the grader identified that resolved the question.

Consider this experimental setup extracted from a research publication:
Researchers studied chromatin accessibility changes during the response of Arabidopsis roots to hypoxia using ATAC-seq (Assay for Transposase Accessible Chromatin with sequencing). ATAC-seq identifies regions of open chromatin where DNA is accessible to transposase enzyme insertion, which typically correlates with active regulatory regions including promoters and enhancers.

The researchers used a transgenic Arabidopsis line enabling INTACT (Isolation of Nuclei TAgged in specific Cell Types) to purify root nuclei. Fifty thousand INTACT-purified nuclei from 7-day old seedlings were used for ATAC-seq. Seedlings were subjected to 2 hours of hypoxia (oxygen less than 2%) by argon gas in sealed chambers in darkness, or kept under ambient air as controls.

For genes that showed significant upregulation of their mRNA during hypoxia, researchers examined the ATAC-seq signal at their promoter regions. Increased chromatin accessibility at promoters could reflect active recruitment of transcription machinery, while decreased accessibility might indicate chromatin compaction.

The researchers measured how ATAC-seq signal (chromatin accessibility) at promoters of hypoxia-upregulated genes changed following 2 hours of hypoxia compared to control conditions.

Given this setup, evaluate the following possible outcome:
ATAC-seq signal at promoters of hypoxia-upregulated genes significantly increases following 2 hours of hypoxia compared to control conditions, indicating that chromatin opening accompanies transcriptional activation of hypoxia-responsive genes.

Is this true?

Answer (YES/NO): YES